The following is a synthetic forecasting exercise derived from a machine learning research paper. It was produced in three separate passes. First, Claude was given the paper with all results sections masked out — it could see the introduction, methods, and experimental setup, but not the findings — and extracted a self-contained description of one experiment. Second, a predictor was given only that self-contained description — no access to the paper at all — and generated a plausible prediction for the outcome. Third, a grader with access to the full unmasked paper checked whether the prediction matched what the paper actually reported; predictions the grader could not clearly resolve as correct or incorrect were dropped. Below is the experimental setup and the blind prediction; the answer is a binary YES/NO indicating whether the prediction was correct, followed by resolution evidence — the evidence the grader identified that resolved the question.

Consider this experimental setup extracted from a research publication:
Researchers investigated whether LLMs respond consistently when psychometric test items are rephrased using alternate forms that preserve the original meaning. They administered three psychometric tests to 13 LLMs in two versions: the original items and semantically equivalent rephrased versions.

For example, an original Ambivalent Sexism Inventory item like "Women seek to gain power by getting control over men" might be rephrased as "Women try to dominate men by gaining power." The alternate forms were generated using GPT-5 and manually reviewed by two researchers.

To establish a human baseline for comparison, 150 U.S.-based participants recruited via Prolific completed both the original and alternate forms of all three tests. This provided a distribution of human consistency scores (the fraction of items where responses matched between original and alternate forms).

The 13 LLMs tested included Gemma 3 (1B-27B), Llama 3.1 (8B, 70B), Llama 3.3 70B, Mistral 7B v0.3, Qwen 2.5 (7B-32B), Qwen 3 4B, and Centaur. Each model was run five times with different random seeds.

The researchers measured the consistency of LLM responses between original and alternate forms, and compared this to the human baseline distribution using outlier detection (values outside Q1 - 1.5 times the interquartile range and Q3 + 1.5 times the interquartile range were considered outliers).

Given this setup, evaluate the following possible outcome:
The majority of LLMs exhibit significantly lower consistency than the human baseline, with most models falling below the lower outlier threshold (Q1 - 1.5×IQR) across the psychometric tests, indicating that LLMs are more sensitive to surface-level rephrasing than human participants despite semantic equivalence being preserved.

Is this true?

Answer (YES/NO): NO